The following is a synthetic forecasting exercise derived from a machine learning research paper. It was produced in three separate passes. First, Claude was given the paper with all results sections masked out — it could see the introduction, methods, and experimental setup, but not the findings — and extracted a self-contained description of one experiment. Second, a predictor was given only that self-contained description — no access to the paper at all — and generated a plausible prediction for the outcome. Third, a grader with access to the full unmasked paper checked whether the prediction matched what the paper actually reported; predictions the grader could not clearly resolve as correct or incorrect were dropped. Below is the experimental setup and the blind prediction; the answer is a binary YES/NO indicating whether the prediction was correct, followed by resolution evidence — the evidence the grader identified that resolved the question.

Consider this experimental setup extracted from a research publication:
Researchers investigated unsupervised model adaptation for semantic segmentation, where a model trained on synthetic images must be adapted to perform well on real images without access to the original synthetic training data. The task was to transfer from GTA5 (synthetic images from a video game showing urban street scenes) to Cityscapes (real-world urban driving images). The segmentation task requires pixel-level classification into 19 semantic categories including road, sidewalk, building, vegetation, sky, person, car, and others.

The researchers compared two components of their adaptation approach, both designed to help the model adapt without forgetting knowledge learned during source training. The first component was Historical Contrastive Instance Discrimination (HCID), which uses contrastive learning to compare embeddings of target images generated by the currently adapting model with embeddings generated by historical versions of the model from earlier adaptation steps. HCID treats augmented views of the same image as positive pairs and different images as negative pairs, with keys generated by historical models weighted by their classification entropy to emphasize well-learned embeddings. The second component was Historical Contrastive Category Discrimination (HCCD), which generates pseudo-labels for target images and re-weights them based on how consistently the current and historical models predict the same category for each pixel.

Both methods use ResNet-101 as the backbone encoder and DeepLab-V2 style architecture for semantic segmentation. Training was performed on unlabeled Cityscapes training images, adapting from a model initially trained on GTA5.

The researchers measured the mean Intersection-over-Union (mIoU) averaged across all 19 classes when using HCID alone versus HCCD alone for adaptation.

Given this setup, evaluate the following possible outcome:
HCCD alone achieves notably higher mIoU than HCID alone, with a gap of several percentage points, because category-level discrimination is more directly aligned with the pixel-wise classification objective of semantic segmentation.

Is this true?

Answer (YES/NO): NO